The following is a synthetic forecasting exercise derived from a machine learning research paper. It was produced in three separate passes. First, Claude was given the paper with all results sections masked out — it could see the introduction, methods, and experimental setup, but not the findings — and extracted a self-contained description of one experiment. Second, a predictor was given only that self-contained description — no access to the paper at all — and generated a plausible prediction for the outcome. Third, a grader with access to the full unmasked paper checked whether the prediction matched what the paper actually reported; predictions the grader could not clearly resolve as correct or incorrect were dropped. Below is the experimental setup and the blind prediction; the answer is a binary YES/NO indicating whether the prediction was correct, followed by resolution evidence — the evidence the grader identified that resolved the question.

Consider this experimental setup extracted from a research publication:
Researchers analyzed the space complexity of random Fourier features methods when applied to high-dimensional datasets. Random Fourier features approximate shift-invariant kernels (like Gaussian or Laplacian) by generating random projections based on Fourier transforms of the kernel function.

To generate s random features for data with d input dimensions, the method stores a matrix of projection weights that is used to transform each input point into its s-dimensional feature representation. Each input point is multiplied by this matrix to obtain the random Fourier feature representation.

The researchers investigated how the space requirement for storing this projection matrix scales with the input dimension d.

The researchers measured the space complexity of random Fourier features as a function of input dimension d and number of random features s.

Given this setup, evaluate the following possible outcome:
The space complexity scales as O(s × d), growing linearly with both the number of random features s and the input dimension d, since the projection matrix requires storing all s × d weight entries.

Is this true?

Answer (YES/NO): YES